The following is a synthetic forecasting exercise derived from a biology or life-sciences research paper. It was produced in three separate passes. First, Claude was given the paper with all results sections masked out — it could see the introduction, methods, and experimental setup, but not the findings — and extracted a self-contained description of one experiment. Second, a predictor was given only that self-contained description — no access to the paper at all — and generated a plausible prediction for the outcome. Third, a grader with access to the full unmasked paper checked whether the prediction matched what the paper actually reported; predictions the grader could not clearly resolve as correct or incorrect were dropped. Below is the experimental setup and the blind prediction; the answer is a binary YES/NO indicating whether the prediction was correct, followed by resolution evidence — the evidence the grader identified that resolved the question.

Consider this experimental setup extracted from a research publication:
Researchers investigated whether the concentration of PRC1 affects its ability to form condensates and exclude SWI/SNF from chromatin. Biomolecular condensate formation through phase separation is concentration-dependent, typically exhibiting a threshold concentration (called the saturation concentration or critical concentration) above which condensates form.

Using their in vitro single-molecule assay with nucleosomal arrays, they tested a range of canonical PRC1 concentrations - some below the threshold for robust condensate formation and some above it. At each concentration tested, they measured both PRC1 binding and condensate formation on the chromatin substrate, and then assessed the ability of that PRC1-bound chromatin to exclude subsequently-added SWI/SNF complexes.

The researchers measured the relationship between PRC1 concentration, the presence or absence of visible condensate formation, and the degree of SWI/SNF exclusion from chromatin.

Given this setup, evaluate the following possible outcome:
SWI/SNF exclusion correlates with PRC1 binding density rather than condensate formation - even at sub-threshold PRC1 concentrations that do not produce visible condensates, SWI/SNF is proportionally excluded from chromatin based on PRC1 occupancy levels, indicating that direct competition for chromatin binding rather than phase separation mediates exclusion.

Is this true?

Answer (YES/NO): NO